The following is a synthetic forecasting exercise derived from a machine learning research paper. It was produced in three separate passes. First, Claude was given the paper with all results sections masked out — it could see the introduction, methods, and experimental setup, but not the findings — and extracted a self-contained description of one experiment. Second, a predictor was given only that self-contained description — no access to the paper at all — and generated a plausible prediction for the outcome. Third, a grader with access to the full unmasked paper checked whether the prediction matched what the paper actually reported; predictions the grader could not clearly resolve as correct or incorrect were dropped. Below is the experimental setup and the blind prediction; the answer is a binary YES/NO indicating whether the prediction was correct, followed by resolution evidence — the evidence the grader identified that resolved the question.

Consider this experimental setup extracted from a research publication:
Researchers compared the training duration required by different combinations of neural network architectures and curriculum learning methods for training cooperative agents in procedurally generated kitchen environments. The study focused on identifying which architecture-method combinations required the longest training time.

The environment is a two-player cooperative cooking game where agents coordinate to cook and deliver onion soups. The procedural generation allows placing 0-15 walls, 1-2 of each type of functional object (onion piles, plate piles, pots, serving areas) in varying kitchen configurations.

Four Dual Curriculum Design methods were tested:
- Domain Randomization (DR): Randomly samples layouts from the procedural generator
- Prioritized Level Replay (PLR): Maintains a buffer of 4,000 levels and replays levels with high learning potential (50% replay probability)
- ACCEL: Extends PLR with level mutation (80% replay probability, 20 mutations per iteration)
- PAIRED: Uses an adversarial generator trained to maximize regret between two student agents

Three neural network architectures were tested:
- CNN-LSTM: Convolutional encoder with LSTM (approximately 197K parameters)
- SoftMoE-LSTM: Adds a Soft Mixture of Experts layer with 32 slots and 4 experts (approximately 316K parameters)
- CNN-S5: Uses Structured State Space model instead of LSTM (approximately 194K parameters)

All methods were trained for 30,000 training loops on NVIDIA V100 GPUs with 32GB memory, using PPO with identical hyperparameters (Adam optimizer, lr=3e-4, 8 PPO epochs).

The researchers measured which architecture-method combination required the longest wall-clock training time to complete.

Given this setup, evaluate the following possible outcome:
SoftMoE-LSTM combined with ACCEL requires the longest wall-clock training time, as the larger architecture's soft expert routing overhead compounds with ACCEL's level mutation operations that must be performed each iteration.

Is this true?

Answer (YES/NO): NO